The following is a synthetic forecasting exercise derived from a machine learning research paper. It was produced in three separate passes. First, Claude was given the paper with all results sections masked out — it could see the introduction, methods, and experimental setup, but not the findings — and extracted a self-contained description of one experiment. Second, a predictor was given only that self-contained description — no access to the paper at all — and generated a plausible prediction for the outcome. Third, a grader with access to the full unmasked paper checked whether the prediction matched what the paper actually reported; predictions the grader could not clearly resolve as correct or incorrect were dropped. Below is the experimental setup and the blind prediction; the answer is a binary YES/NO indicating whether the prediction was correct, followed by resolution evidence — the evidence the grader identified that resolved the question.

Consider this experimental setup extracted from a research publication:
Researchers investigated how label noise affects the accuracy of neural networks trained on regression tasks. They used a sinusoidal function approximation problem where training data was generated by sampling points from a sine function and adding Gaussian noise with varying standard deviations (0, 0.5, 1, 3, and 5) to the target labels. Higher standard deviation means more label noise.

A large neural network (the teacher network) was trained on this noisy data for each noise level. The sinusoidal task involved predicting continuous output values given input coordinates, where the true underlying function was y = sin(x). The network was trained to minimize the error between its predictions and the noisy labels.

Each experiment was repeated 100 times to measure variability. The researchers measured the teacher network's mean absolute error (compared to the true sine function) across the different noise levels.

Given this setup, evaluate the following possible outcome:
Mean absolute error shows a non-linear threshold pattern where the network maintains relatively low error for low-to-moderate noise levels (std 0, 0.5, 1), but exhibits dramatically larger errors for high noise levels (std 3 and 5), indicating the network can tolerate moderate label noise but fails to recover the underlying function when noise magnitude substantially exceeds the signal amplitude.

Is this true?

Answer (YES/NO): NO